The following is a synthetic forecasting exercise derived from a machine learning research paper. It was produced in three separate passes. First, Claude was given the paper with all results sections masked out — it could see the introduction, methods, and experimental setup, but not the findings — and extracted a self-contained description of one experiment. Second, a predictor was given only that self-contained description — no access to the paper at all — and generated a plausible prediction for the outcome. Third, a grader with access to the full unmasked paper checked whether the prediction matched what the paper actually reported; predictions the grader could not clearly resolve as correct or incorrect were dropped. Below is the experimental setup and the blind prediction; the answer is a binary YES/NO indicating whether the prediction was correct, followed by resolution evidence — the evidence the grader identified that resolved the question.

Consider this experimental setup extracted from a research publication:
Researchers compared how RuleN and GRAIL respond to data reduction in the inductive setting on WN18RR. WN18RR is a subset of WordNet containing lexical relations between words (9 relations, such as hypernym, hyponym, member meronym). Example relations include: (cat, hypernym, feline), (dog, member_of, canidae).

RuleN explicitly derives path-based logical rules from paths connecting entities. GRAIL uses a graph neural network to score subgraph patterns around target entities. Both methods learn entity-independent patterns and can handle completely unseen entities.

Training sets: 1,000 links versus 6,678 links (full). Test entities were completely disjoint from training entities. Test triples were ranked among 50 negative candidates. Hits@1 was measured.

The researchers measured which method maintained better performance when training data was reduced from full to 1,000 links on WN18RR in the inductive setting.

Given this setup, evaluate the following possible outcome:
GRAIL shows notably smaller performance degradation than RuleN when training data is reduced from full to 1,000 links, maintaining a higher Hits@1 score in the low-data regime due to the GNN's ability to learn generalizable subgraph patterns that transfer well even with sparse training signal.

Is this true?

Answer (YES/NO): NO